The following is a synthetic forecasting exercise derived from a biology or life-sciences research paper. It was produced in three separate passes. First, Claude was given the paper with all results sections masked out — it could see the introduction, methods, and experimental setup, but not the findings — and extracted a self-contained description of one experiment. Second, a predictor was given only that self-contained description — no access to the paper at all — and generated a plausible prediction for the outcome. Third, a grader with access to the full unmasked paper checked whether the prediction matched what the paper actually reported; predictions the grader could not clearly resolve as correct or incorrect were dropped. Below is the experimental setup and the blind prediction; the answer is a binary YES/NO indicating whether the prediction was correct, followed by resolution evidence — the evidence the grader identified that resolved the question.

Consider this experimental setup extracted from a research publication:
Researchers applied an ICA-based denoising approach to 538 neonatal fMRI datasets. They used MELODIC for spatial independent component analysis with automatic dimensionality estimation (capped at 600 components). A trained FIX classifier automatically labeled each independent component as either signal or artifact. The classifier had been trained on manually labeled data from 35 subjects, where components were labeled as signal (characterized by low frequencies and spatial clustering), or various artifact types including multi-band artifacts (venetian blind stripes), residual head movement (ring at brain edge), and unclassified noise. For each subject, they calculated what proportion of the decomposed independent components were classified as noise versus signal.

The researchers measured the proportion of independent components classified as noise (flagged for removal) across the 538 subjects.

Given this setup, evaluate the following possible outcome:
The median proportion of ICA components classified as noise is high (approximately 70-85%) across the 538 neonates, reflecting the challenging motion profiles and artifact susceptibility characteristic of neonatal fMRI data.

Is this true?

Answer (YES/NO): NO